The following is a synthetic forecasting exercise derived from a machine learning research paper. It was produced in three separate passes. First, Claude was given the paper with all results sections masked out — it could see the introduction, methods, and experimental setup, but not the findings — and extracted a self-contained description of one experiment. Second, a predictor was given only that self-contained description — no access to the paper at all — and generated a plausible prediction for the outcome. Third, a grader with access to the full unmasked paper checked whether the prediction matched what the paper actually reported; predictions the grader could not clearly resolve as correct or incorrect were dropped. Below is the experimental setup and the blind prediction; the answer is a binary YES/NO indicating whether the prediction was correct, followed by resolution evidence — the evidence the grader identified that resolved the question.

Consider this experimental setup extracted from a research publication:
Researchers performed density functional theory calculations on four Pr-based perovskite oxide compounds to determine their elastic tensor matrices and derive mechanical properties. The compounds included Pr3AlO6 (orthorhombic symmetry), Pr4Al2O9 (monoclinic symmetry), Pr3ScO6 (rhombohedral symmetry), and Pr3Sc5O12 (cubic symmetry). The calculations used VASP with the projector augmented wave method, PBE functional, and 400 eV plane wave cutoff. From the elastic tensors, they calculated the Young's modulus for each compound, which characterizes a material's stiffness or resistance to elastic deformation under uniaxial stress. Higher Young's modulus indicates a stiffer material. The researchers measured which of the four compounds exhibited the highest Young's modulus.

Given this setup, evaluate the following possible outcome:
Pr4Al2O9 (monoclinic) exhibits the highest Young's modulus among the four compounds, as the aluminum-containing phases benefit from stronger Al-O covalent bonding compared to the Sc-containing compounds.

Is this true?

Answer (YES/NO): NO